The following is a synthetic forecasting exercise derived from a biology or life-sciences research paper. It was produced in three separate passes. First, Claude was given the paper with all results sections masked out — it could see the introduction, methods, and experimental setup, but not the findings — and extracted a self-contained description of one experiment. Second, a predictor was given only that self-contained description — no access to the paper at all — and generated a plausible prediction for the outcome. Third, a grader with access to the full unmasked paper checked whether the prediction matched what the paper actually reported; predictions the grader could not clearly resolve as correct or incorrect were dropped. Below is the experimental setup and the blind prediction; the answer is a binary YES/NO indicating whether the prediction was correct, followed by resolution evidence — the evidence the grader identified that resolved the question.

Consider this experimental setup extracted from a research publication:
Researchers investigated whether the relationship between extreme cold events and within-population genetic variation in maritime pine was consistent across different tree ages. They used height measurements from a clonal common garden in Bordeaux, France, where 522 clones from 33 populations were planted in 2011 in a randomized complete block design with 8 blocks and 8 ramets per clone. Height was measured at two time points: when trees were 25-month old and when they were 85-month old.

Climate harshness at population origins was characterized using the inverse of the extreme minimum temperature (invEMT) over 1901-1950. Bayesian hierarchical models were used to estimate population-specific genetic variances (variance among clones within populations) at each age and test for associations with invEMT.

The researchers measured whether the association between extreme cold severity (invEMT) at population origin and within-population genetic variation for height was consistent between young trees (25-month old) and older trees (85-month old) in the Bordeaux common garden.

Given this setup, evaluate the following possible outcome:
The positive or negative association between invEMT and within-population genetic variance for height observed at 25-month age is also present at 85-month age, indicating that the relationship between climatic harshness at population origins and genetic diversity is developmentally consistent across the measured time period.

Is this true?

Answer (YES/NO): NO